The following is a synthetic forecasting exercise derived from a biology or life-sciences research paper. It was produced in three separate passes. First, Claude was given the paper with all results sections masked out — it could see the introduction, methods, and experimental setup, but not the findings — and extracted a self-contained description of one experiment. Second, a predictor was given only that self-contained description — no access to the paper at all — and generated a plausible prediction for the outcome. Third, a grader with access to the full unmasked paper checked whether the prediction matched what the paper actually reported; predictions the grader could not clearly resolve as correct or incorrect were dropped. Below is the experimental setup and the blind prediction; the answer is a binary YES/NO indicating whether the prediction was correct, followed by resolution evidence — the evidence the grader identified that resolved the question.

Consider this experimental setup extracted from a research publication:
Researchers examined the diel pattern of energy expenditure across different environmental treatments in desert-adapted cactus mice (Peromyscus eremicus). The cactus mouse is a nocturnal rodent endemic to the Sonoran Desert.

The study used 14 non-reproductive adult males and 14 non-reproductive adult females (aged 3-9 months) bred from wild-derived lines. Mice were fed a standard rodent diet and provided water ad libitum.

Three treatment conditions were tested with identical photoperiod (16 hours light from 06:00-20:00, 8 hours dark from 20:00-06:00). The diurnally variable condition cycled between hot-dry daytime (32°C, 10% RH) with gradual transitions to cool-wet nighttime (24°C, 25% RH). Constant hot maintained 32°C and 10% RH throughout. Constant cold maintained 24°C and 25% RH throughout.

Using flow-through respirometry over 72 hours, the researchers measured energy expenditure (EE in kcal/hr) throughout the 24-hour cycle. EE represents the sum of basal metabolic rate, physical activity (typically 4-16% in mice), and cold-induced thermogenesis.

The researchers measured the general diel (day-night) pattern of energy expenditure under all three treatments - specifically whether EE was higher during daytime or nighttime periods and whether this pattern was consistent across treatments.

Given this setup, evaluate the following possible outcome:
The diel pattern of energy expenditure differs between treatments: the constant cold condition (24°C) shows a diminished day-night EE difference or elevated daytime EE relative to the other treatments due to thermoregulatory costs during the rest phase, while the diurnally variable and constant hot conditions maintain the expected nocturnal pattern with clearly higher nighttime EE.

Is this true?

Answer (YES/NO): NO